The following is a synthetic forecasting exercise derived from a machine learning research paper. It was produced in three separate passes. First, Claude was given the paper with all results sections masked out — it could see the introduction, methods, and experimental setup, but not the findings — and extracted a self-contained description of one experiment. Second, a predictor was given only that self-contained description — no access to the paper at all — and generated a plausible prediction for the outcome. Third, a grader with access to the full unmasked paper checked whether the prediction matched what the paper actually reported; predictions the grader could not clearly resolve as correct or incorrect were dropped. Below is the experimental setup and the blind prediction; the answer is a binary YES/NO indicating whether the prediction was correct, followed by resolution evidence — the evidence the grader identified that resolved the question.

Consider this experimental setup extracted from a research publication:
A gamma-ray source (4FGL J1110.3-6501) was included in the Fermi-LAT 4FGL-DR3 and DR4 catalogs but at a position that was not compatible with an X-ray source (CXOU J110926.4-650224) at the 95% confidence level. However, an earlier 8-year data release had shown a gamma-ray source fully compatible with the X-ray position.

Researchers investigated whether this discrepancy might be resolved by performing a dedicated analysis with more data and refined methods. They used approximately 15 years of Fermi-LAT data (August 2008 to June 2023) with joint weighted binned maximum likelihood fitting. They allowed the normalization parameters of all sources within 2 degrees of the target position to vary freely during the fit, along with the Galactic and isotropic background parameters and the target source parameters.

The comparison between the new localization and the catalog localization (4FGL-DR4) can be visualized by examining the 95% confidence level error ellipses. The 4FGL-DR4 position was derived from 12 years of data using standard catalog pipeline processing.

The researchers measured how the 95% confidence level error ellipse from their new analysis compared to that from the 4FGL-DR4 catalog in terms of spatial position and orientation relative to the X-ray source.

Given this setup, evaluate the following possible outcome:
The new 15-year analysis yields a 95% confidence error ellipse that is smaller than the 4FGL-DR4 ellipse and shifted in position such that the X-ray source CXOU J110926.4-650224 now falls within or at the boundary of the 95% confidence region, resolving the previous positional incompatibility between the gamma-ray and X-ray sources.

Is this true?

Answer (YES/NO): YES